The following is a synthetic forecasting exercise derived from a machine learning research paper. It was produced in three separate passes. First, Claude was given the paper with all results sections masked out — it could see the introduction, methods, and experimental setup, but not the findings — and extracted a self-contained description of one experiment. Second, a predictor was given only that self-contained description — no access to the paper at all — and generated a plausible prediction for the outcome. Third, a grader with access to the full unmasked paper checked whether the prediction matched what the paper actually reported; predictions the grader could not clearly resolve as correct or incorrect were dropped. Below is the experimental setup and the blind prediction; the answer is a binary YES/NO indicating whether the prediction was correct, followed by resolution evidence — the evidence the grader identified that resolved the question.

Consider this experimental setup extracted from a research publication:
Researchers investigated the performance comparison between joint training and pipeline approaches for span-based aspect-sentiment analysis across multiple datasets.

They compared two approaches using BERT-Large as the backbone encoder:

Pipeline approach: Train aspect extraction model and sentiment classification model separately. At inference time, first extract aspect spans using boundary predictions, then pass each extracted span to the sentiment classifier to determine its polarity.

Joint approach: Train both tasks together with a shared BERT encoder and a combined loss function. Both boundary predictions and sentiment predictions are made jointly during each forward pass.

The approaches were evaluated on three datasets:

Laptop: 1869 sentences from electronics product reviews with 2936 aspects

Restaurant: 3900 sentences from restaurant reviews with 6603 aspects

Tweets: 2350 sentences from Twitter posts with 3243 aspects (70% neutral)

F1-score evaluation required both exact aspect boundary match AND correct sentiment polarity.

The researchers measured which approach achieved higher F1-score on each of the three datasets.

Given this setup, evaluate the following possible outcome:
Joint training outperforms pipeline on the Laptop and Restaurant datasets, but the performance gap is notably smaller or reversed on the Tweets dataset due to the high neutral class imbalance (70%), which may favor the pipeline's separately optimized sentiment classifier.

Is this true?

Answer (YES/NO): NO